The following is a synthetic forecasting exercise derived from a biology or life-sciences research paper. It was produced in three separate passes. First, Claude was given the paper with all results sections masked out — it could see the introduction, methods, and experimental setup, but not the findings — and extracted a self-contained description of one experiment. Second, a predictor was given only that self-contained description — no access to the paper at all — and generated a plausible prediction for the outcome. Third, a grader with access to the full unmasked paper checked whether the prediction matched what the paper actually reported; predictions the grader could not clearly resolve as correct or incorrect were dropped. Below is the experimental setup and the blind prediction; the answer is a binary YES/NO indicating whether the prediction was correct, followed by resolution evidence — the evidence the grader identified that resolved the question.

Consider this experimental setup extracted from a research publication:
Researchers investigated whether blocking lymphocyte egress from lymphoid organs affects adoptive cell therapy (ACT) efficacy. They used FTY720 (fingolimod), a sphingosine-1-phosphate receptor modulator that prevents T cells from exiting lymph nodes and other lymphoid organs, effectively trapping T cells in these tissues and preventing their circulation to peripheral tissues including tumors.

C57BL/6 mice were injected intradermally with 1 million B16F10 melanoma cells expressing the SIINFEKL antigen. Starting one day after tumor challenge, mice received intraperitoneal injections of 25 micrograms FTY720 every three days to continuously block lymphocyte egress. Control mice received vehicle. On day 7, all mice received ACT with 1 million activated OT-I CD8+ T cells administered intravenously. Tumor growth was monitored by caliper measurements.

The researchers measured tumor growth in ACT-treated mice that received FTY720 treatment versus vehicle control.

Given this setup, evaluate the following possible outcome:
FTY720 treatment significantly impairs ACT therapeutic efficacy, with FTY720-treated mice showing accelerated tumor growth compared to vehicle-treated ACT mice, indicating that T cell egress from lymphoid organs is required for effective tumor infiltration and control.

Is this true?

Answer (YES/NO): NO